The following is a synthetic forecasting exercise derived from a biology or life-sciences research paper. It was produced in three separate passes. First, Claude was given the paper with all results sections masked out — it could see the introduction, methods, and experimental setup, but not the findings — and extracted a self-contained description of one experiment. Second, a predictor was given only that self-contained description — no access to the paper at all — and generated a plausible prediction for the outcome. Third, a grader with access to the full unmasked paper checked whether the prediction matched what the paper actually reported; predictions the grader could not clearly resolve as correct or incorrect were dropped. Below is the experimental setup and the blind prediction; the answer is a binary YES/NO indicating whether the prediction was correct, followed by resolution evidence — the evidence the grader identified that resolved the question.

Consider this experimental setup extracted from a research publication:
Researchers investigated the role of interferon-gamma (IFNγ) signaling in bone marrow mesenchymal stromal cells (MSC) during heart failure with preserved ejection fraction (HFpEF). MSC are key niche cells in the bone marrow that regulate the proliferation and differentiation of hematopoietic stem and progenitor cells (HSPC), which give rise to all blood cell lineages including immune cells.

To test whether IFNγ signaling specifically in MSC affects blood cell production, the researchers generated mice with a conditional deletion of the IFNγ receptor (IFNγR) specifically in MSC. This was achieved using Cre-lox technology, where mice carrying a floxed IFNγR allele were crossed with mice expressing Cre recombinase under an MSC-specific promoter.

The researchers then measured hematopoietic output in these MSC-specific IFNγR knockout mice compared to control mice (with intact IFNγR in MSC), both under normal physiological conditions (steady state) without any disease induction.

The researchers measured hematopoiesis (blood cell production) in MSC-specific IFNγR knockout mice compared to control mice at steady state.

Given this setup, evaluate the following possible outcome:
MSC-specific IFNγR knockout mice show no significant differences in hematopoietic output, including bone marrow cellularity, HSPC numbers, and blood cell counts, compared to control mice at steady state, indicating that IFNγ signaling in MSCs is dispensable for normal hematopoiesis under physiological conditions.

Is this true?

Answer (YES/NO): NO